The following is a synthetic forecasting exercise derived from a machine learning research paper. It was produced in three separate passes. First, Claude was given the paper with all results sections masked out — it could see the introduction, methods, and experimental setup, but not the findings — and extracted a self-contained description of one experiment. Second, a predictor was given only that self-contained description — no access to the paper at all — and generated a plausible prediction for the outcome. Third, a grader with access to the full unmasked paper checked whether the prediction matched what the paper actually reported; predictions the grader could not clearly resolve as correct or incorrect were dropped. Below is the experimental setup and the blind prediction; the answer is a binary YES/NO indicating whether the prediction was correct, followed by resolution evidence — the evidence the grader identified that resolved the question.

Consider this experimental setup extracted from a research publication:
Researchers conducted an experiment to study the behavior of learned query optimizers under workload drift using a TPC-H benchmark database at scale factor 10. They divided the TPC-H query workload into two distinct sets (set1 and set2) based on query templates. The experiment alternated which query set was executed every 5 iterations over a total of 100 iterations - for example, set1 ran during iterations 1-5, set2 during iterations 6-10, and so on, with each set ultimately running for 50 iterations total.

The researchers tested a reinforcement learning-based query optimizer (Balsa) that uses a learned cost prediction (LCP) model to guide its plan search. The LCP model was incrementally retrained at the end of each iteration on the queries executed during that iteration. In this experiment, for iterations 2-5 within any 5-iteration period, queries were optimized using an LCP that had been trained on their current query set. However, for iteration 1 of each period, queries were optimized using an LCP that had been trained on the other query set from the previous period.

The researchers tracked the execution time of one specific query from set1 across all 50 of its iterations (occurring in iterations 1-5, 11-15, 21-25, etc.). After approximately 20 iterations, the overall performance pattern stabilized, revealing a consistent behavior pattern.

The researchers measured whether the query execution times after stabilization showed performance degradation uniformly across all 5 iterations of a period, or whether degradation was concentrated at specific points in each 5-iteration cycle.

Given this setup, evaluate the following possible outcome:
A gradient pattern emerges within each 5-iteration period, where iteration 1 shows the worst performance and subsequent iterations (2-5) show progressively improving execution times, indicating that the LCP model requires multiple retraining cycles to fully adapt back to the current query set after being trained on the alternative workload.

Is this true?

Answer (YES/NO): NO